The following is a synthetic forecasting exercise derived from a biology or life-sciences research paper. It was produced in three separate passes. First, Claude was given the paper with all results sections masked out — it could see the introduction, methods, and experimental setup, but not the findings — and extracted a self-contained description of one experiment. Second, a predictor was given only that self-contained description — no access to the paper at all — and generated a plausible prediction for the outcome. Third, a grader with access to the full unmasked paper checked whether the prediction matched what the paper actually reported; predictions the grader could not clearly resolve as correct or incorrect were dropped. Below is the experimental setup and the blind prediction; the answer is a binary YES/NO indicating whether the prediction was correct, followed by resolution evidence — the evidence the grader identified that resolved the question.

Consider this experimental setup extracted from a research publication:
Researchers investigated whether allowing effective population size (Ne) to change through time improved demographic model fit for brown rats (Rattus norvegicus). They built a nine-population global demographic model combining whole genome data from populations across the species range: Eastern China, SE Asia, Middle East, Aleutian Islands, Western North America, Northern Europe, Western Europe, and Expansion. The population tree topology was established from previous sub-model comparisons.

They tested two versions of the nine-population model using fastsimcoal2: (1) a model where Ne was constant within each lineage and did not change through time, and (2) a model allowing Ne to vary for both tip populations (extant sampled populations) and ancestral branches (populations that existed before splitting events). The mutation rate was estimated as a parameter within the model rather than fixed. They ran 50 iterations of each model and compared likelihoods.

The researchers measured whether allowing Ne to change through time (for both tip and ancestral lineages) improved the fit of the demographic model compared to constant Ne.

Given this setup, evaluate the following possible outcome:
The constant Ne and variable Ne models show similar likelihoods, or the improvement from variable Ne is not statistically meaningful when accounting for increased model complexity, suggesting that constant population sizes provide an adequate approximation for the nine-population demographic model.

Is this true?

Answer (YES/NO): NO